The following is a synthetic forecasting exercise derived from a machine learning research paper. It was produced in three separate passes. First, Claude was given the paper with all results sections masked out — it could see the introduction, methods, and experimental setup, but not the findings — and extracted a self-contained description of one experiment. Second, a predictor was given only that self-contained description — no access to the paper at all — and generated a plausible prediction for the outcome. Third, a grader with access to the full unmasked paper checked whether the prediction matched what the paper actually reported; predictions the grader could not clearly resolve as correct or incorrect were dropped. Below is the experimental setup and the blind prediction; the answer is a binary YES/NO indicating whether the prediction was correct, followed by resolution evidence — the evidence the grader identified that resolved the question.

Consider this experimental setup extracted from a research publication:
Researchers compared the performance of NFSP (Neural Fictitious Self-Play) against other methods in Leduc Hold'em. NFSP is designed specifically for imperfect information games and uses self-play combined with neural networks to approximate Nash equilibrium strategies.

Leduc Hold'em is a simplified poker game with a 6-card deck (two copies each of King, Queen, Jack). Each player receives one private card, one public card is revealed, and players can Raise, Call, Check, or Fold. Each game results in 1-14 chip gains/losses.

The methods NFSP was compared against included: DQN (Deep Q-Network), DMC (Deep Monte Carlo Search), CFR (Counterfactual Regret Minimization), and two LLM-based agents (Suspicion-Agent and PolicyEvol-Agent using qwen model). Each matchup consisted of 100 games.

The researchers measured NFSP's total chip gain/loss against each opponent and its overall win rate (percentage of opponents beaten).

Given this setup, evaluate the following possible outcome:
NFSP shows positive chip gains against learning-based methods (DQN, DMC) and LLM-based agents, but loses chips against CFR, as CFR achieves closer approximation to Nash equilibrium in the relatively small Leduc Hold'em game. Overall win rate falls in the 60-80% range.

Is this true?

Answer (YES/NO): NO